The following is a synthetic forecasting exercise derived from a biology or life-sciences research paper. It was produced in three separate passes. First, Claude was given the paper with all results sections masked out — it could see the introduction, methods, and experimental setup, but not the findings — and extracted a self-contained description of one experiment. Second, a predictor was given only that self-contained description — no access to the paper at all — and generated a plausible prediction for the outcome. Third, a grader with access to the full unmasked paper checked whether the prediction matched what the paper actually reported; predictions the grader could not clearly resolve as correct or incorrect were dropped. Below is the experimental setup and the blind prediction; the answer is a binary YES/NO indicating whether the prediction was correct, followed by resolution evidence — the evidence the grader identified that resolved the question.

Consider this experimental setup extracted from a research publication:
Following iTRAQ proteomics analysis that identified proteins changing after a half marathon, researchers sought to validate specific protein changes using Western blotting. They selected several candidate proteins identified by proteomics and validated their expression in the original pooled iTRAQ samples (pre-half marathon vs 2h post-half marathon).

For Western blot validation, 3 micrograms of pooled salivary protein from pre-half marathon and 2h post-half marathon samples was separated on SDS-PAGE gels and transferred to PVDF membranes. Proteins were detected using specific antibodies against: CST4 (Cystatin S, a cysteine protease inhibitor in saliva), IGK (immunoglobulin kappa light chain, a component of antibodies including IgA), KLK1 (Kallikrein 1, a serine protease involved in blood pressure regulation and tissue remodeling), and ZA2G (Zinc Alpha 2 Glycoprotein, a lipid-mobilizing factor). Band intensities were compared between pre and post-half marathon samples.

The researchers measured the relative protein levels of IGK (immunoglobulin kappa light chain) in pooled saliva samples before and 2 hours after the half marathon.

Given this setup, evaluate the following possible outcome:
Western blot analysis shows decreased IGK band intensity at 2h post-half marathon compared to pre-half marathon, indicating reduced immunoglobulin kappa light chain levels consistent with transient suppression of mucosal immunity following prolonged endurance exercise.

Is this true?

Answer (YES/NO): YES